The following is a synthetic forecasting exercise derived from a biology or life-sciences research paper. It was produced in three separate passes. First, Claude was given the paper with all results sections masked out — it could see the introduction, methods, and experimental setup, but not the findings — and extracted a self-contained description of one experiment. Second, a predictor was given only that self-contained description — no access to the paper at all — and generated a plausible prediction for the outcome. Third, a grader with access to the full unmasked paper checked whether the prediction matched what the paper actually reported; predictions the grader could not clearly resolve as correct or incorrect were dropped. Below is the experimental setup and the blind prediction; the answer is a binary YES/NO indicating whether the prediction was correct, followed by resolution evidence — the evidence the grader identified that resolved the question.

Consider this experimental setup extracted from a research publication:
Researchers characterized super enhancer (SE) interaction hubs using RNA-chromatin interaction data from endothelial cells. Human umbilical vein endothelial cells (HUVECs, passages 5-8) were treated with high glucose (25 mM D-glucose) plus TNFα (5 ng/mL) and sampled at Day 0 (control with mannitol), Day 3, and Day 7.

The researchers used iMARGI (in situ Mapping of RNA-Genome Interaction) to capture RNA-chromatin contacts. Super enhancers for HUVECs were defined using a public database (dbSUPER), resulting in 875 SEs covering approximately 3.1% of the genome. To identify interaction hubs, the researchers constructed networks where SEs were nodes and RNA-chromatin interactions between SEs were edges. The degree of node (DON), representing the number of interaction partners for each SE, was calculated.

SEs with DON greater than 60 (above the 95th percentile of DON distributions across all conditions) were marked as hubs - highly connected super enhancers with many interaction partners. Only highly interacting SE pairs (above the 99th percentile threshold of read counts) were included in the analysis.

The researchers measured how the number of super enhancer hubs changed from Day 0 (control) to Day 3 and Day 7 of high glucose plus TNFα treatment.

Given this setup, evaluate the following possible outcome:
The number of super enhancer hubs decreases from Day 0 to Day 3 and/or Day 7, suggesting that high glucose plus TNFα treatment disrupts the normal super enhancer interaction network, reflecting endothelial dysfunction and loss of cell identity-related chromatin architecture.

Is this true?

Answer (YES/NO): NO